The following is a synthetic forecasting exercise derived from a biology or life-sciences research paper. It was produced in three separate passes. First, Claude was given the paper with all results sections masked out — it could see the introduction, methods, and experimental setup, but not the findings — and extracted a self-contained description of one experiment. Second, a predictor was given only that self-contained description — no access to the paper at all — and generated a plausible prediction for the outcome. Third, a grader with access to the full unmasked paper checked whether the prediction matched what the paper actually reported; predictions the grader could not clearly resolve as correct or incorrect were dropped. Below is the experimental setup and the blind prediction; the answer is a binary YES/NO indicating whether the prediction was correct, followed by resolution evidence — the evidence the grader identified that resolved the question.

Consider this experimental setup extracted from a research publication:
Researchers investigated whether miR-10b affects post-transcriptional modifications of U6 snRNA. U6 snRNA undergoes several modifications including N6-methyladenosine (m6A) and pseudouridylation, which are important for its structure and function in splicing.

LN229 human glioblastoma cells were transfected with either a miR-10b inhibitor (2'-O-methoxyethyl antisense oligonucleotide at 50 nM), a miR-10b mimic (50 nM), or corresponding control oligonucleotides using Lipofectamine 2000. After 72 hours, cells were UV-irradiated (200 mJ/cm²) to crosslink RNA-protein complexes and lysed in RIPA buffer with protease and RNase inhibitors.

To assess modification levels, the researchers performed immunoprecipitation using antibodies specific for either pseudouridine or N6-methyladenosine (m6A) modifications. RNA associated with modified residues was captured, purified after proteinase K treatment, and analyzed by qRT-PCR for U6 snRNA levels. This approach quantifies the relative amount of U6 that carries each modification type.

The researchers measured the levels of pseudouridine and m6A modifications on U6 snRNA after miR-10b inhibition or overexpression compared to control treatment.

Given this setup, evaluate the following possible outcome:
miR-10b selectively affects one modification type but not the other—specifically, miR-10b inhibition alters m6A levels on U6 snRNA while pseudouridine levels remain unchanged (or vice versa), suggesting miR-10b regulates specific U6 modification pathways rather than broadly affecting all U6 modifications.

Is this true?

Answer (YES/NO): NO